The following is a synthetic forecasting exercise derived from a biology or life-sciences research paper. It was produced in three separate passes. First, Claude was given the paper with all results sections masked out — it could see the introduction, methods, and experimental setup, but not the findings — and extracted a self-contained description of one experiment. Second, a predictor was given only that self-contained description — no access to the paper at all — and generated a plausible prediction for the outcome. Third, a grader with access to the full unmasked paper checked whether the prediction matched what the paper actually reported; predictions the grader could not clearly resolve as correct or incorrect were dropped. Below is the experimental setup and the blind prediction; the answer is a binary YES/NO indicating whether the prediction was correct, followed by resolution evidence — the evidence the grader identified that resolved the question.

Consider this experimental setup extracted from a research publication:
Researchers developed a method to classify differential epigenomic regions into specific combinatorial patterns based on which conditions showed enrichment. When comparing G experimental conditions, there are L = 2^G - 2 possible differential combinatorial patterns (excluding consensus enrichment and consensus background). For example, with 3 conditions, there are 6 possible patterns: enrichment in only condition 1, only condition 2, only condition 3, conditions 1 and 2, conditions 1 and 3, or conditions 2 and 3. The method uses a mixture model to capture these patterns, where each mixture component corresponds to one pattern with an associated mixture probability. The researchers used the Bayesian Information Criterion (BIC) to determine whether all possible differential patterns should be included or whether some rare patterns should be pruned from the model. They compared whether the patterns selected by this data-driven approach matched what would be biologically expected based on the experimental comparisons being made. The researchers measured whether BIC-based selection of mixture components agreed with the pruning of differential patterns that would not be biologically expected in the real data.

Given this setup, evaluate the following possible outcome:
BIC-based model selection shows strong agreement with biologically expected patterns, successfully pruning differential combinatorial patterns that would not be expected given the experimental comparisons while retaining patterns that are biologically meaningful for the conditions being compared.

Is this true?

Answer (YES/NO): YES